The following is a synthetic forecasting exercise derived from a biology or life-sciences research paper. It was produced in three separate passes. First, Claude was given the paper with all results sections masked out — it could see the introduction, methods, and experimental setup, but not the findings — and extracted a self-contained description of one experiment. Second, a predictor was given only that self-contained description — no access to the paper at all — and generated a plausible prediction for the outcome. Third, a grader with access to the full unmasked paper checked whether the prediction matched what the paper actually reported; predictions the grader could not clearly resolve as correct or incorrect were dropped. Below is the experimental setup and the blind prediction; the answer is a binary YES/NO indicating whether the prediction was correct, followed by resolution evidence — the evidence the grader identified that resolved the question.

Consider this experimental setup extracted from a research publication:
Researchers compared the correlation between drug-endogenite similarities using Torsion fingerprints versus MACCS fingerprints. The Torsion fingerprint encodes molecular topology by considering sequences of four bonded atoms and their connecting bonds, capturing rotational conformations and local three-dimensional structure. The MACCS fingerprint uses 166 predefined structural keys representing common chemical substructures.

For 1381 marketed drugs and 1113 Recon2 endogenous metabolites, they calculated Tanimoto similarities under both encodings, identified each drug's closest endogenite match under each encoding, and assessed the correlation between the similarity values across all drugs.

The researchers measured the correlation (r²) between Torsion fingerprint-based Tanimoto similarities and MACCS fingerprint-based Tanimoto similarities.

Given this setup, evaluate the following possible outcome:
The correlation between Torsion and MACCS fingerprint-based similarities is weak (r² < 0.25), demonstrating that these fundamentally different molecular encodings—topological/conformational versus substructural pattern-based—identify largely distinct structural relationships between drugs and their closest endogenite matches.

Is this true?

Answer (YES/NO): YES